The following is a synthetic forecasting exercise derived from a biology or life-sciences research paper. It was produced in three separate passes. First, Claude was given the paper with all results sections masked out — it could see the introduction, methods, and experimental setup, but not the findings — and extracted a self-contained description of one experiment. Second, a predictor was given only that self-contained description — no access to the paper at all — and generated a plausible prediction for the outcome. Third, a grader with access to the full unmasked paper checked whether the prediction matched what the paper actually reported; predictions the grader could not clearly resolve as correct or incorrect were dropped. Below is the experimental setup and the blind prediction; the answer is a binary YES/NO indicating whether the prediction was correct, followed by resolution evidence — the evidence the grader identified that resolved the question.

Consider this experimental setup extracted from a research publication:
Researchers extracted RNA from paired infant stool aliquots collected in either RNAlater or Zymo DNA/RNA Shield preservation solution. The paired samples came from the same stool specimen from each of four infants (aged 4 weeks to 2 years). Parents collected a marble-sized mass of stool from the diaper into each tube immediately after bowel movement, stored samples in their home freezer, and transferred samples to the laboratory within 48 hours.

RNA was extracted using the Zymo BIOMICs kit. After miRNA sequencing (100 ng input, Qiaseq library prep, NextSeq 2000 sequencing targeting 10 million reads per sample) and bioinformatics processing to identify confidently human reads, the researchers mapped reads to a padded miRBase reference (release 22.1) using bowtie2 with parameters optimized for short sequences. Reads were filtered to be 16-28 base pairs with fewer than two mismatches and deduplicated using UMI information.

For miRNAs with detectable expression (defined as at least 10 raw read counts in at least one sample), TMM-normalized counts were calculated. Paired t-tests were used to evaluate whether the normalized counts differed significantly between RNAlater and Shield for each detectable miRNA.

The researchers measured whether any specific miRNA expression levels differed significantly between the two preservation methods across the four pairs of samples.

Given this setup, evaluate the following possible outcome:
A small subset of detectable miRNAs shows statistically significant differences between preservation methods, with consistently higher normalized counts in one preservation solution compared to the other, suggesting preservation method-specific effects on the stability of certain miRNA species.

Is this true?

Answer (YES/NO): NO